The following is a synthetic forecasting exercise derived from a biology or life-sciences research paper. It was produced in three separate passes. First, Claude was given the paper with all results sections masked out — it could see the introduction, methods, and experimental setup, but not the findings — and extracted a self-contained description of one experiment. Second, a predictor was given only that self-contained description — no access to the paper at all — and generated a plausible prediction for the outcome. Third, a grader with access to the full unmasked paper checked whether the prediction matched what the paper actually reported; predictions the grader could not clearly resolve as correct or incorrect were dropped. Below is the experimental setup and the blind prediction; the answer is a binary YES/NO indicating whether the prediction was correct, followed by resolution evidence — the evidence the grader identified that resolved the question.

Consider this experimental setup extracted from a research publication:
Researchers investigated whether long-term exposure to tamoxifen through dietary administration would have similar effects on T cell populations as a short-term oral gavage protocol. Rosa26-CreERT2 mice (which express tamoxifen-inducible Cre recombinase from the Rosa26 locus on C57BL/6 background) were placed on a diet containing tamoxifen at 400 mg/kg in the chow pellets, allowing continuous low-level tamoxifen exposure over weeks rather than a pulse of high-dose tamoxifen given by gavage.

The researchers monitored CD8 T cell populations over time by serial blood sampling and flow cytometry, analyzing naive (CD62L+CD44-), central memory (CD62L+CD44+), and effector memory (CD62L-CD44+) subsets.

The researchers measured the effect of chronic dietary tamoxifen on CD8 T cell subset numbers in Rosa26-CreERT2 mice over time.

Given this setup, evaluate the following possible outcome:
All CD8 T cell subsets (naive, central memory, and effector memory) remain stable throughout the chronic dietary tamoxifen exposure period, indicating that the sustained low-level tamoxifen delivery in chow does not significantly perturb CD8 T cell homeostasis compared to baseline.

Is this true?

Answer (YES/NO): NO